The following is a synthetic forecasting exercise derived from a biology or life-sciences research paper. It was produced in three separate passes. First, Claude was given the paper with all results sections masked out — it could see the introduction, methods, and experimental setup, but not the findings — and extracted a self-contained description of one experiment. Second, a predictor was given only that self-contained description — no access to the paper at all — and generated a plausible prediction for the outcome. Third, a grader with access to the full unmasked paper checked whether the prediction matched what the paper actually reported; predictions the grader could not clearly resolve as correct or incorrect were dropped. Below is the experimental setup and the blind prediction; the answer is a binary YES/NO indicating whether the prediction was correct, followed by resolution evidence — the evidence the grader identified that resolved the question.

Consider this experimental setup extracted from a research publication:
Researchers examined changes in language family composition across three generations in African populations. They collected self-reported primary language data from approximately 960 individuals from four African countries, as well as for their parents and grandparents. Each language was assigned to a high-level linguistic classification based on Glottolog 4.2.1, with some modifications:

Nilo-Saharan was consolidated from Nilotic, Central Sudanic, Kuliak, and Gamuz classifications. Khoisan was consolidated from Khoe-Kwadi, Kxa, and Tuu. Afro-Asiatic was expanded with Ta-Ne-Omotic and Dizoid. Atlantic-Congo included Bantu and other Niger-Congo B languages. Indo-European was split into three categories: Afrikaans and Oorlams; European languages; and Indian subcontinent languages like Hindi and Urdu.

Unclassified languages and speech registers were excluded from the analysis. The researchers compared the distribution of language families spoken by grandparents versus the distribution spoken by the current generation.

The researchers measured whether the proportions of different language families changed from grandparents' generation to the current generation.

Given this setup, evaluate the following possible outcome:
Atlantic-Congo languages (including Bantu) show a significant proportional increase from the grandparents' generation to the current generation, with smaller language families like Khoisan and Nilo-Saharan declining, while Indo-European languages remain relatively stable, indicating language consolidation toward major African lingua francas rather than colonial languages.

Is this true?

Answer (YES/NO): NO